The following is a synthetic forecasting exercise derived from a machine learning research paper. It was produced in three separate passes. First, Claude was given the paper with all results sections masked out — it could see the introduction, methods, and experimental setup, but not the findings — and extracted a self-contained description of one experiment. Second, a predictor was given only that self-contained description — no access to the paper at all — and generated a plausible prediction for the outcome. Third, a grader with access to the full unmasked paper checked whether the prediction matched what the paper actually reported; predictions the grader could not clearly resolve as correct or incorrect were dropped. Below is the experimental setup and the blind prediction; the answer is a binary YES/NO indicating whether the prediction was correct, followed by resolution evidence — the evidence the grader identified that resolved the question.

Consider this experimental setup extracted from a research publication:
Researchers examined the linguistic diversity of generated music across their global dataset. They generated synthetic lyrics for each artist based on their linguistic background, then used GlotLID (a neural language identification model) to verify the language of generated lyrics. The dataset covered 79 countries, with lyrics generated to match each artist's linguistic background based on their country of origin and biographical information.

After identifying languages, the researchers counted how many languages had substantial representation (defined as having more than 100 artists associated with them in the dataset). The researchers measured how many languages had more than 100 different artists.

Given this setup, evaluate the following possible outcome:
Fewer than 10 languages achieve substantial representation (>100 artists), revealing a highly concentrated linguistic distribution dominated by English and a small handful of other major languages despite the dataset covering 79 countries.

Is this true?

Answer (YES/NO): NO